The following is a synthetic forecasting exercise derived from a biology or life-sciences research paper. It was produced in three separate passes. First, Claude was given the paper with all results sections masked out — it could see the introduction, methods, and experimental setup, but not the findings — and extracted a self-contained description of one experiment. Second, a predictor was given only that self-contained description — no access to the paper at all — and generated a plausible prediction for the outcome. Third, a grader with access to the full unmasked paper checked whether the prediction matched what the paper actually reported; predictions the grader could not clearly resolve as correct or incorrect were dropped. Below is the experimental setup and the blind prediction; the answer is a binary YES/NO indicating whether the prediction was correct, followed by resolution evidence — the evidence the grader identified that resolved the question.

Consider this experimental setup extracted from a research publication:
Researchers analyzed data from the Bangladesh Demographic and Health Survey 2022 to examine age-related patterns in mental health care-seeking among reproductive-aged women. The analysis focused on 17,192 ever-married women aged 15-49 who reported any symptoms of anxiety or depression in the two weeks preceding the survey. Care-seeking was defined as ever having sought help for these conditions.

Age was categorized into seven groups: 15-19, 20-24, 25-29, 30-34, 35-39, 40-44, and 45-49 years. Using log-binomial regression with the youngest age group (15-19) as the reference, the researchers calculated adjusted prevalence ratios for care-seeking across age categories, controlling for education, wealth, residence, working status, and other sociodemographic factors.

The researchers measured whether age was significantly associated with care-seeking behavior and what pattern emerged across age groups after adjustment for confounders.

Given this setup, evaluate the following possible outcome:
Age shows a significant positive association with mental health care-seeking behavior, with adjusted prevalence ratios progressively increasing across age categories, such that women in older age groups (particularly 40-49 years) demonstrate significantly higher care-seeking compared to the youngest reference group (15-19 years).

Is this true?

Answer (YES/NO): YES